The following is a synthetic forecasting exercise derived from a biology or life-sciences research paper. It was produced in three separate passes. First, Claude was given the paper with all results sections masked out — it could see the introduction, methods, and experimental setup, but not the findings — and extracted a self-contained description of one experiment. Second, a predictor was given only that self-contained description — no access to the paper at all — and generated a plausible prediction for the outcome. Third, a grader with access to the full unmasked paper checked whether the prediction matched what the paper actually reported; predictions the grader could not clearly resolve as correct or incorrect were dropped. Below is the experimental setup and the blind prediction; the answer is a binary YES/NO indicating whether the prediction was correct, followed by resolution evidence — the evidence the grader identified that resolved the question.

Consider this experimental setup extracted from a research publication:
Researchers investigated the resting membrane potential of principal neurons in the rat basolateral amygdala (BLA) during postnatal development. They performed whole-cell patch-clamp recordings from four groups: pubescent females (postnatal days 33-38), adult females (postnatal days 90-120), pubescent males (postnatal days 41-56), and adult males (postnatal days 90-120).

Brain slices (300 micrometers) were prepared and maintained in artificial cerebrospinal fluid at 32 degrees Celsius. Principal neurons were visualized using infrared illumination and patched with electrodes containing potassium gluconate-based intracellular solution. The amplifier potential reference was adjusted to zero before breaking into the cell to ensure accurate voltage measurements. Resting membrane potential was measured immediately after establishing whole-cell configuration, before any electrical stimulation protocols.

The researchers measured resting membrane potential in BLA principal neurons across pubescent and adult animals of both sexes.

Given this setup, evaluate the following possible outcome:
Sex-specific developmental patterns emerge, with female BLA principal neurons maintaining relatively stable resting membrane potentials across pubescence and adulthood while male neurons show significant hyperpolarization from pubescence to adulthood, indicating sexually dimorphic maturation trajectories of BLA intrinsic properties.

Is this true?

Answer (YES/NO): NO